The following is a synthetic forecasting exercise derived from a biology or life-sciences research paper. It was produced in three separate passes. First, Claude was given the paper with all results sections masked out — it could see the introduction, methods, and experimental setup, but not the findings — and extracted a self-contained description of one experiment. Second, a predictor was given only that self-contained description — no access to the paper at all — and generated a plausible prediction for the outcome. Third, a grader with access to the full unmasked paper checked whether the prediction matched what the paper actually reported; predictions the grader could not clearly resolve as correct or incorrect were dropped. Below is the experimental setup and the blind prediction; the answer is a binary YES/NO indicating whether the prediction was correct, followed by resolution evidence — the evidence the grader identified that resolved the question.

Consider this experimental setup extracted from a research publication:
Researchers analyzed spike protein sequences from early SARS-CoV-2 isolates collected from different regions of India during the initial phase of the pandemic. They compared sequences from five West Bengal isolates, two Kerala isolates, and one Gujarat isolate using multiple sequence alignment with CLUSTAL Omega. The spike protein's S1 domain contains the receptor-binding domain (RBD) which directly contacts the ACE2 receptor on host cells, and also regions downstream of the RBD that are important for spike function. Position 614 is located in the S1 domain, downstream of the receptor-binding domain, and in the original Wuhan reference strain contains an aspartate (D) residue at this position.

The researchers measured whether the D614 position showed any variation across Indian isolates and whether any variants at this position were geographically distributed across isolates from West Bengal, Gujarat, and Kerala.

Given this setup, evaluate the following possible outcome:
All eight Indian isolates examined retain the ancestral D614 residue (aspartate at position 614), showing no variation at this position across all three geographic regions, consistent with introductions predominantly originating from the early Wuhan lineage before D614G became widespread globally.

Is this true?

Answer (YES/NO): NO